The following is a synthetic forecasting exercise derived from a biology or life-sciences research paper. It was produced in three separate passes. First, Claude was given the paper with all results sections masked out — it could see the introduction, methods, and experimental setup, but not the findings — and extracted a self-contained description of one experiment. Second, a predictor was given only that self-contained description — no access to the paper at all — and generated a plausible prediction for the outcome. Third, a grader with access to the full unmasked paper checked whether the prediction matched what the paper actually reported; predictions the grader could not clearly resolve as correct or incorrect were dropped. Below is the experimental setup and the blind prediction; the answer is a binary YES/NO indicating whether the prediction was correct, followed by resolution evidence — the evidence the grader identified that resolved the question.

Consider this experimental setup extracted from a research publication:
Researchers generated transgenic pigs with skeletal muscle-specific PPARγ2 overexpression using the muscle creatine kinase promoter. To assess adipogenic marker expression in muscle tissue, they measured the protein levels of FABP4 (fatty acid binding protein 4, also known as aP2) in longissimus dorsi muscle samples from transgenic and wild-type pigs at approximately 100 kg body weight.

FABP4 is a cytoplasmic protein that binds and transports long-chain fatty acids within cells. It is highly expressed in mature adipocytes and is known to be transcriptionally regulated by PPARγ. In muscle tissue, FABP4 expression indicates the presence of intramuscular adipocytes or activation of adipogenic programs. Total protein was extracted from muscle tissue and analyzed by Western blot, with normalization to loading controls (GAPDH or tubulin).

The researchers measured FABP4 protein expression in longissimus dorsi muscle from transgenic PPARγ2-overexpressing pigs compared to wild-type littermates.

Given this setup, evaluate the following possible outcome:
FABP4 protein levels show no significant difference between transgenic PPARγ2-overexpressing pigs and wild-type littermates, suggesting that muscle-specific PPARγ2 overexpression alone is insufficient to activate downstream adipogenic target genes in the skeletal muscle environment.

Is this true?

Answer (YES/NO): NO